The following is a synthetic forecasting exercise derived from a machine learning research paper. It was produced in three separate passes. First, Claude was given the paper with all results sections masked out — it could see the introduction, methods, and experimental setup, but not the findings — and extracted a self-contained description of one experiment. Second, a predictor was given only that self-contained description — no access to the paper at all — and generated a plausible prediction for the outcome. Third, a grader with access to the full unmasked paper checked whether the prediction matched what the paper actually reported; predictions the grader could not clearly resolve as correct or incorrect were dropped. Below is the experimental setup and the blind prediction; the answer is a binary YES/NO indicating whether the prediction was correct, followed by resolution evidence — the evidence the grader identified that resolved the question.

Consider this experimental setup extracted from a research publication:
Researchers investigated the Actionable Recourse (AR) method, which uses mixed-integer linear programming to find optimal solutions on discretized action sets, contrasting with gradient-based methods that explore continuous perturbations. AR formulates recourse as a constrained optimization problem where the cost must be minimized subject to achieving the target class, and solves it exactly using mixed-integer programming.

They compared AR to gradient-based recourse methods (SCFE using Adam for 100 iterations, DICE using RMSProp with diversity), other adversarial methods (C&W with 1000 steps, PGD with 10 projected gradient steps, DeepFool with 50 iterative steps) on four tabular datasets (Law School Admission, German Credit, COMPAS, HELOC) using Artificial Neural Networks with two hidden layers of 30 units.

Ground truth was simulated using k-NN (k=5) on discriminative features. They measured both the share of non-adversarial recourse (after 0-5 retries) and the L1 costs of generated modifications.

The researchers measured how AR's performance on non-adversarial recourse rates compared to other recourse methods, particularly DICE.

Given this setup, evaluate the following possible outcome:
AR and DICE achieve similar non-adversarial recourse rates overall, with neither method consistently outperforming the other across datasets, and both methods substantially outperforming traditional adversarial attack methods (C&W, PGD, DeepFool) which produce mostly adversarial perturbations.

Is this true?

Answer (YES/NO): NO